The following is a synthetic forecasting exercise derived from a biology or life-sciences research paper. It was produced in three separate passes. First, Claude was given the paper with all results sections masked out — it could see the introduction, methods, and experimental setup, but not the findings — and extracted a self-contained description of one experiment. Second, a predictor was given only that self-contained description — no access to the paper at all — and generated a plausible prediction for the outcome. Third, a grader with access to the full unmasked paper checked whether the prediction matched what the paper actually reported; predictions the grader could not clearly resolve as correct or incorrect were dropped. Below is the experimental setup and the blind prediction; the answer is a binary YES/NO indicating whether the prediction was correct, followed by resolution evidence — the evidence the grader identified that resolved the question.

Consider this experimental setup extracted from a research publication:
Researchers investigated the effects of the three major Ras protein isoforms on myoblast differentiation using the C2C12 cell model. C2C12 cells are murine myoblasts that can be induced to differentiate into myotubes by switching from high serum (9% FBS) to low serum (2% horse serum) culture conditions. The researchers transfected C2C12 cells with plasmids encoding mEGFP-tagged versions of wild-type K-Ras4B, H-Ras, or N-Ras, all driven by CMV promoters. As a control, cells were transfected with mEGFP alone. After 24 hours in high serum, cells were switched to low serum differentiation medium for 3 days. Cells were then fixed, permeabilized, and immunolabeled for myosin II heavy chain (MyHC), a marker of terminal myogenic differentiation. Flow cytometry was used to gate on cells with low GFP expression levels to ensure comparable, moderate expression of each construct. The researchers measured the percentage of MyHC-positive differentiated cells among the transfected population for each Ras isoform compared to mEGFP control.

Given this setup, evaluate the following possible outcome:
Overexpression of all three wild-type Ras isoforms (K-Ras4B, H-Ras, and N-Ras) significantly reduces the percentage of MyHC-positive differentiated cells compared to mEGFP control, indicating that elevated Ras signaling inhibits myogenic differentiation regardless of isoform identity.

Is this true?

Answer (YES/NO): NO